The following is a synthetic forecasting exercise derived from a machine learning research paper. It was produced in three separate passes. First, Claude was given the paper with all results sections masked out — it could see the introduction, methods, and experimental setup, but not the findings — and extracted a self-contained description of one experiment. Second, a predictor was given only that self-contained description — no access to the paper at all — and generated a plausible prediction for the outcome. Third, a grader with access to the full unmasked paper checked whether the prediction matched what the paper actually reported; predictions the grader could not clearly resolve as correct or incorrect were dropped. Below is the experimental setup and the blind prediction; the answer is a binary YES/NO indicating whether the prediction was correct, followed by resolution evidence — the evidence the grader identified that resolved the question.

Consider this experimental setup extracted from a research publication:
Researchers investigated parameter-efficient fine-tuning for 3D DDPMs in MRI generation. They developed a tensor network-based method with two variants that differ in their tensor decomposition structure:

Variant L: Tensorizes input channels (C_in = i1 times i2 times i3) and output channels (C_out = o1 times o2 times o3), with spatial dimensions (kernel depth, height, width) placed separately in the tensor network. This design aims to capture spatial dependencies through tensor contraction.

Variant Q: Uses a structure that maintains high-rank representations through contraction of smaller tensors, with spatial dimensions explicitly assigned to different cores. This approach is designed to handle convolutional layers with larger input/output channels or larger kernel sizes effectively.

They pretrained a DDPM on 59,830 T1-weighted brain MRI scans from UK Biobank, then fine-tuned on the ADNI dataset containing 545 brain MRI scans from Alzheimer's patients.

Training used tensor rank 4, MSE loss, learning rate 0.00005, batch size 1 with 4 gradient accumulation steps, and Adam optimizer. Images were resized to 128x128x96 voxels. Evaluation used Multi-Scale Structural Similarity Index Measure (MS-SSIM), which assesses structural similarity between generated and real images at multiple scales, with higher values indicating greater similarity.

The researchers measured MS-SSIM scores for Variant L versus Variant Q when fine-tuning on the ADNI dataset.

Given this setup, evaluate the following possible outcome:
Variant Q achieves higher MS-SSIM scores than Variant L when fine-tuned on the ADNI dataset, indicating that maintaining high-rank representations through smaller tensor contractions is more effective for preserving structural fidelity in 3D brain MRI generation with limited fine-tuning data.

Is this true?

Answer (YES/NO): NO